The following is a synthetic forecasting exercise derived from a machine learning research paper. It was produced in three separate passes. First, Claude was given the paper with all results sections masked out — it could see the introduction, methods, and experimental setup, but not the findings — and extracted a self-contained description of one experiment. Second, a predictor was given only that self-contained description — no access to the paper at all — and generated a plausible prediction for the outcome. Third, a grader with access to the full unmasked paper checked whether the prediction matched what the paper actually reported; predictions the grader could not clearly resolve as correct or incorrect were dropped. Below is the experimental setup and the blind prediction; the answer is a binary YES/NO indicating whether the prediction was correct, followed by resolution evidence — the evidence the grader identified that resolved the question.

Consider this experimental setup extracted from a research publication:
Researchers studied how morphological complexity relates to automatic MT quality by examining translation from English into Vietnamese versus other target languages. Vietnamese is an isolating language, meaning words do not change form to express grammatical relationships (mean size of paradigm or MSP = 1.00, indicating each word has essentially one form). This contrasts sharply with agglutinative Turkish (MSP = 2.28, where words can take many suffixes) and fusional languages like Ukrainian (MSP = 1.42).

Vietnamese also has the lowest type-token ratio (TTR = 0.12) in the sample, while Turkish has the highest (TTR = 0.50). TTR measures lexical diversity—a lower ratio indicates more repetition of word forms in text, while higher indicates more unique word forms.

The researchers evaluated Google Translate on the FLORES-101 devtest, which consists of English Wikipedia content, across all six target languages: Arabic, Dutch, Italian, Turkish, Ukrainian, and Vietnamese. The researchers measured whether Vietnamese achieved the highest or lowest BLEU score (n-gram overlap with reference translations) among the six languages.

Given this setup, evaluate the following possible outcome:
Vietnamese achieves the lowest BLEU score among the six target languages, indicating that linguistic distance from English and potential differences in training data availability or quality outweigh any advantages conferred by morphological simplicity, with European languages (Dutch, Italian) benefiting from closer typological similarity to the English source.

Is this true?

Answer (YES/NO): NO